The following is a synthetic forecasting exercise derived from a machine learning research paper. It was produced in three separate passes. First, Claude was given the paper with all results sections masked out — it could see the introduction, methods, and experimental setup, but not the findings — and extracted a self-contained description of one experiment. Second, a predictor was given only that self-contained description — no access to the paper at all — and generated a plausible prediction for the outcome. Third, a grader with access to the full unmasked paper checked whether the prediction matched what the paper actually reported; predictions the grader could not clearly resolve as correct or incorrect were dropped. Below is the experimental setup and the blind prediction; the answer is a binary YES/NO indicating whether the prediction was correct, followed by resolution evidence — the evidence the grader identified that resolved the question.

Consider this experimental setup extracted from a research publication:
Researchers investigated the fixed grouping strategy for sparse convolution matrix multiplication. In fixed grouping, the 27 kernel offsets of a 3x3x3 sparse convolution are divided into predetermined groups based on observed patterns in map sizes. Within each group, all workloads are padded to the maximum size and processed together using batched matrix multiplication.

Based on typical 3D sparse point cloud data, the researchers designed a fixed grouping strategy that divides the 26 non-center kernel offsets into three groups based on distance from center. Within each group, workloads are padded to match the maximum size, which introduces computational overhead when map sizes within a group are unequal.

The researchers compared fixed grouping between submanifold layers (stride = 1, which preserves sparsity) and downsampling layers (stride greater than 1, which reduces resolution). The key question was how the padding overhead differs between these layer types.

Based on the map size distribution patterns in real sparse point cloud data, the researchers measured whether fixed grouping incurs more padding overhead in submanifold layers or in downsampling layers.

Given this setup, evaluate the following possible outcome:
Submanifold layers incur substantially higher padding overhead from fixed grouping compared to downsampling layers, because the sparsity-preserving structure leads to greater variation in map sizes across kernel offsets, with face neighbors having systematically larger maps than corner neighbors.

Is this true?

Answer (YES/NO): YES